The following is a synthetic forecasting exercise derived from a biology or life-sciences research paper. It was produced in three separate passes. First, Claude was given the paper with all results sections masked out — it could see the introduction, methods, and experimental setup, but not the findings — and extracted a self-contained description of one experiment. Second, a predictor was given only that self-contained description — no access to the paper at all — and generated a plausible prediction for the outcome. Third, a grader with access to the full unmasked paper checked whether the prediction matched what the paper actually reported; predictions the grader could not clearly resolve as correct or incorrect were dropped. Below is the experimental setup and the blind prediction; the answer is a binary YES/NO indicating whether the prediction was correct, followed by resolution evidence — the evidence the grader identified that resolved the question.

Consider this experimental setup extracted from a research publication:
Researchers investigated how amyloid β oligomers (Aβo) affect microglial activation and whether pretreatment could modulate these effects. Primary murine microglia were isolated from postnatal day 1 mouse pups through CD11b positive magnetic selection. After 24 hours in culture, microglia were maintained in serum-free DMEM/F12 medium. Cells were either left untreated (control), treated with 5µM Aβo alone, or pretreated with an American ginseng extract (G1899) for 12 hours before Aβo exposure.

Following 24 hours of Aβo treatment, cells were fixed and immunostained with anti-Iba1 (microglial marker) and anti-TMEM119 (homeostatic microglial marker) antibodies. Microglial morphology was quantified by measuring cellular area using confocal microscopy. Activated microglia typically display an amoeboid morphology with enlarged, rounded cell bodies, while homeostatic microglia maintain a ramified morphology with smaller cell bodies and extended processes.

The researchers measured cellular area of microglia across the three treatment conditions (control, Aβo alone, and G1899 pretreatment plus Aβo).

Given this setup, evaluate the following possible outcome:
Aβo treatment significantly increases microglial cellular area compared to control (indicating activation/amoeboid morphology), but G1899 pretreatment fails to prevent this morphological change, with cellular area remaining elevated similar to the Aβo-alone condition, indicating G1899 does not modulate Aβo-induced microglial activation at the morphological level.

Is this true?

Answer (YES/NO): NO